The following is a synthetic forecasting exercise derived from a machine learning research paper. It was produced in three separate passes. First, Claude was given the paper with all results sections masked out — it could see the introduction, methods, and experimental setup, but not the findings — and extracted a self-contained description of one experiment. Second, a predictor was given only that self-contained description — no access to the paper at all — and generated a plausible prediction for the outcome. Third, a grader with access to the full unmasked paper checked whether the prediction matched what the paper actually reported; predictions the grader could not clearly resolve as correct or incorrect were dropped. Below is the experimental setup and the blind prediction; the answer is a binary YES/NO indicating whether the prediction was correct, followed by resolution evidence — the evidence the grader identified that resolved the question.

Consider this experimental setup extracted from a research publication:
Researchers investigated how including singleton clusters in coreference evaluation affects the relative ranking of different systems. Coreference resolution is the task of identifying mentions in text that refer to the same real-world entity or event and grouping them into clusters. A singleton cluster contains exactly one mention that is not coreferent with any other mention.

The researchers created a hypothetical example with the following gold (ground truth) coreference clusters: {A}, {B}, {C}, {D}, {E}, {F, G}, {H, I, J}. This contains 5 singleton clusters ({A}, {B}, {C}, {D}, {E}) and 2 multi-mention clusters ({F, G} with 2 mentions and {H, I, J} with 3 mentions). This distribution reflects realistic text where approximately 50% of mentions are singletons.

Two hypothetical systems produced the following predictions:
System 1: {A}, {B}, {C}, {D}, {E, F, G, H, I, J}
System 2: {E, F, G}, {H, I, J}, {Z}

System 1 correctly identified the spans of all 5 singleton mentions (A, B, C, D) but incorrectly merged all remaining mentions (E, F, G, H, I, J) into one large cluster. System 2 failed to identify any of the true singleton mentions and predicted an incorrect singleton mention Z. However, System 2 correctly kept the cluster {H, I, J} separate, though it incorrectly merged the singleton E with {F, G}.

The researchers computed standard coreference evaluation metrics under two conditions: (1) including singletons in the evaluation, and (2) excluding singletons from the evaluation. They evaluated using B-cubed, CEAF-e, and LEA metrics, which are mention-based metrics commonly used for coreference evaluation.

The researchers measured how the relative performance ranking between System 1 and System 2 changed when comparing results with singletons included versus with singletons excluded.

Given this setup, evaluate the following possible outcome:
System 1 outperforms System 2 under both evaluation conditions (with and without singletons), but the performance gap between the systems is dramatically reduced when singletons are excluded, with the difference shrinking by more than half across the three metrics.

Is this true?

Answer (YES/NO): NO